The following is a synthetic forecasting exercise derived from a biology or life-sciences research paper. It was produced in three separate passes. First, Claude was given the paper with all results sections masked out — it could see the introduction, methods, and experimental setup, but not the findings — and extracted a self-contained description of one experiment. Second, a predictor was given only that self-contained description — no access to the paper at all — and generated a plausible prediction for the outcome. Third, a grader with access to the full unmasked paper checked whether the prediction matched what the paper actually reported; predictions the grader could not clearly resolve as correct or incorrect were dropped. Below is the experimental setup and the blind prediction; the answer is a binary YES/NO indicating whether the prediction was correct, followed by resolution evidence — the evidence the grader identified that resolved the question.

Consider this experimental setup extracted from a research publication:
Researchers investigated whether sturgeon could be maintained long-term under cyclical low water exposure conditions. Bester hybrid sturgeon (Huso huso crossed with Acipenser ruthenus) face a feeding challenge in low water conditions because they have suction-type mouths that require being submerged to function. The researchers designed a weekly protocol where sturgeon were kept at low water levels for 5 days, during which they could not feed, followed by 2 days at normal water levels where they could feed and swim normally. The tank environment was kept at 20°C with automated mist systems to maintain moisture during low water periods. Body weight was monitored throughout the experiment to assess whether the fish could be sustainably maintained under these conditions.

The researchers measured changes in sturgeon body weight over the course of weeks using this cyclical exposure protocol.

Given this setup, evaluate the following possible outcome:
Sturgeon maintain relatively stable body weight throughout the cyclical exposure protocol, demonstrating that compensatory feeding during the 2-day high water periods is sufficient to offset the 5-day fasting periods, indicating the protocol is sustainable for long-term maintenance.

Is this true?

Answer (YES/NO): YES